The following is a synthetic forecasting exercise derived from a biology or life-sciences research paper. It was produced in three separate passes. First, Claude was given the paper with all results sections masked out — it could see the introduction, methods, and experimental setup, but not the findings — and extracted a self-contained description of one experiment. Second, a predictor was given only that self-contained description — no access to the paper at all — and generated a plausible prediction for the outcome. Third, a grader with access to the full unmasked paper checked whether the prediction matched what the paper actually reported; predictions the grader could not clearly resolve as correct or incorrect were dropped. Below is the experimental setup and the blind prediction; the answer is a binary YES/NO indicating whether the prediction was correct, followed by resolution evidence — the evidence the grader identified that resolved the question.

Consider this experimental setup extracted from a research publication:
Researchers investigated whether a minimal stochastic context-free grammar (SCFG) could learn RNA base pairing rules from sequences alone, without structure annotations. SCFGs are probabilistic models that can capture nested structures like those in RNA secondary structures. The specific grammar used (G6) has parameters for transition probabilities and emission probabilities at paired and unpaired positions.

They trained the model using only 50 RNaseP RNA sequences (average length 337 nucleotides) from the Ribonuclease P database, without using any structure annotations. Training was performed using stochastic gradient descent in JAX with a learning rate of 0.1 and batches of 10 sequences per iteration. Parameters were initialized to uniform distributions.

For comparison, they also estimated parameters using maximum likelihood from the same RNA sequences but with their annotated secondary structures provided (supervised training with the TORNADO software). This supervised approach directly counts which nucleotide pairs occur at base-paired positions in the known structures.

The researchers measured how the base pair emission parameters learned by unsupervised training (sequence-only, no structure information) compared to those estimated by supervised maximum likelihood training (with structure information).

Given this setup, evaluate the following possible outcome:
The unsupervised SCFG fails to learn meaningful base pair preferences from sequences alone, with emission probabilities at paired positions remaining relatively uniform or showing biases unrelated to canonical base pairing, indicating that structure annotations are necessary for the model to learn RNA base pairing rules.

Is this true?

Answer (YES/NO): NO